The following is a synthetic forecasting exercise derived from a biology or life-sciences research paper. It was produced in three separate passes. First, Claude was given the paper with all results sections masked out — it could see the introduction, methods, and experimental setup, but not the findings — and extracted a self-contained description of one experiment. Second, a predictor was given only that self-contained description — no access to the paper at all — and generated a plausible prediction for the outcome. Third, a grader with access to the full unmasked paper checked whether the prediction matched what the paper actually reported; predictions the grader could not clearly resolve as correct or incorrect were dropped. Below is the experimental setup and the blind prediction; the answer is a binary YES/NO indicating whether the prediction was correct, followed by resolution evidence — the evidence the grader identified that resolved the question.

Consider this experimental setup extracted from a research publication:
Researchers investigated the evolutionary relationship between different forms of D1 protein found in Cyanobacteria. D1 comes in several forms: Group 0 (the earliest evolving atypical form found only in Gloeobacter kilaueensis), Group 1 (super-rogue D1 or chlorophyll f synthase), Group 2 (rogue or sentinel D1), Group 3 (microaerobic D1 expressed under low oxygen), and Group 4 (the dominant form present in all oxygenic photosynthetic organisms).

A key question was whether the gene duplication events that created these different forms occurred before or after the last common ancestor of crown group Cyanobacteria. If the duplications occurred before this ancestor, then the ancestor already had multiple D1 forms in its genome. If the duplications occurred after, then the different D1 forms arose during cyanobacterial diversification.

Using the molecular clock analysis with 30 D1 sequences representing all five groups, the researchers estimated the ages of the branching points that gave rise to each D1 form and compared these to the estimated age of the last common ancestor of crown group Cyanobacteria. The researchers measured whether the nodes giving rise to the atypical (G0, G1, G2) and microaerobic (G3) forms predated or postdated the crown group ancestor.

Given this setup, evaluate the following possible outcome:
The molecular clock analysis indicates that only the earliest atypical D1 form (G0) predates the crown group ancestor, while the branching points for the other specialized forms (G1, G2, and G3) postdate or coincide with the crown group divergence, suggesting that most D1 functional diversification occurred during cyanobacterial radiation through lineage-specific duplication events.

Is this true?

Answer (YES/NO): NO